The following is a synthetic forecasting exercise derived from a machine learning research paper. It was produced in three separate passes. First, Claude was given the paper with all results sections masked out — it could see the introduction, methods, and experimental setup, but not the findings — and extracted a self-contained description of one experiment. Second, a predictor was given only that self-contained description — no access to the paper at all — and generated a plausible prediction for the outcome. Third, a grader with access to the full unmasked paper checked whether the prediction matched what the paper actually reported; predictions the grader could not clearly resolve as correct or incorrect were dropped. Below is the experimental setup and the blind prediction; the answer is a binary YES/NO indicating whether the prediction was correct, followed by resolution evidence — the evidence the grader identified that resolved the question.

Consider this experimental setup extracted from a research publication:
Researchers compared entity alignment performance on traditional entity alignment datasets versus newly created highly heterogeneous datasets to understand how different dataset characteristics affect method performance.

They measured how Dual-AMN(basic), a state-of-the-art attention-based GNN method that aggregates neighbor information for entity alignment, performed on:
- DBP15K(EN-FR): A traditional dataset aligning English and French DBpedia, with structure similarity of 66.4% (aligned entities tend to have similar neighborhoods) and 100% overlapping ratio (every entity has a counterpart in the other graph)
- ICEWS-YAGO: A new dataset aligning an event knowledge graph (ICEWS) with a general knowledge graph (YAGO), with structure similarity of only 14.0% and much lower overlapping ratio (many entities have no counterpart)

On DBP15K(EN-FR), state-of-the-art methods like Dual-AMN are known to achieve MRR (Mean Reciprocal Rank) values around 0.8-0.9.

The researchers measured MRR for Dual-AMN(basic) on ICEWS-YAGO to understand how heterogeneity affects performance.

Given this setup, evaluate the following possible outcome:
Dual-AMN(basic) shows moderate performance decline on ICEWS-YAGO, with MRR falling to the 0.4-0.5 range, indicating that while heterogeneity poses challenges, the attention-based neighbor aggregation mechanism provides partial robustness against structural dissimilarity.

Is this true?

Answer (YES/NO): NO